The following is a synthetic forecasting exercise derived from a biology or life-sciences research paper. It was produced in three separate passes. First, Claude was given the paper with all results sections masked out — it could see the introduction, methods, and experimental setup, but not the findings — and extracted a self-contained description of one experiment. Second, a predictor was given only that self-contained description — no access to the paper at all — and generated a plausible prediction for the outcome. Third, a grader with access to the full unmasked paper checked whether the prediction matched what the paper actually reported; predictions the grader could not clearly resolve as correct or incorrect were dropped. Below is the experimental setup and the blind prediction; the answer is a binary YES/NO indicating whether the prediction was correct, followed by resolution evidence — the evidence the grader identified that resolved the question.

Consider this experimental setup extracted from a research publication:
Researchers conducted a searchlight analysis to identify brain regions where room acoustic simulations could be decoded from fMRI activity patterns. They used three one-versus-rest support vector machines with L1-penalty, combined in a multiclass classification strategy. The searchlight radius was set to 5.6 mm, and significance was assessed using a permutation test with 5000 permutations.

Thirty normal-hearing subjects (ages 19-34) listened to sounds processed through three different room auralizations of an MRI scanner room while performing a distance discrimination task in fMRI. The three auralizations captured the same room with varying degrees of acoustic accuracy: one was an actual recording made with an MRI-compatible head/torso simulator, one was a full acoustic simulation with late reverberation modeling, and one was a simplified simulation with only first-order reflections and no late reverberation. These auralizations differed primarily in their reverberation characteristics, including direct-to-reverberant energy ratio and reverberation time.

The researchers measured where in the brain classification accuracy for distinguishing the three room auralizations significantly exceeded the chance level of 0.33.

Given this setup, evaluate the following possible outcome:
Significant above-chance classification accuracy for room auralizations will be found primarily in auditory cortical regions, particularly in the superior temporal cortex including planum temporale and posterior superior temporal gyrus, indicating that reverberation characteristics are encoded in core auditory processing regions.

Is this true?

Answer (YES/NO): YES